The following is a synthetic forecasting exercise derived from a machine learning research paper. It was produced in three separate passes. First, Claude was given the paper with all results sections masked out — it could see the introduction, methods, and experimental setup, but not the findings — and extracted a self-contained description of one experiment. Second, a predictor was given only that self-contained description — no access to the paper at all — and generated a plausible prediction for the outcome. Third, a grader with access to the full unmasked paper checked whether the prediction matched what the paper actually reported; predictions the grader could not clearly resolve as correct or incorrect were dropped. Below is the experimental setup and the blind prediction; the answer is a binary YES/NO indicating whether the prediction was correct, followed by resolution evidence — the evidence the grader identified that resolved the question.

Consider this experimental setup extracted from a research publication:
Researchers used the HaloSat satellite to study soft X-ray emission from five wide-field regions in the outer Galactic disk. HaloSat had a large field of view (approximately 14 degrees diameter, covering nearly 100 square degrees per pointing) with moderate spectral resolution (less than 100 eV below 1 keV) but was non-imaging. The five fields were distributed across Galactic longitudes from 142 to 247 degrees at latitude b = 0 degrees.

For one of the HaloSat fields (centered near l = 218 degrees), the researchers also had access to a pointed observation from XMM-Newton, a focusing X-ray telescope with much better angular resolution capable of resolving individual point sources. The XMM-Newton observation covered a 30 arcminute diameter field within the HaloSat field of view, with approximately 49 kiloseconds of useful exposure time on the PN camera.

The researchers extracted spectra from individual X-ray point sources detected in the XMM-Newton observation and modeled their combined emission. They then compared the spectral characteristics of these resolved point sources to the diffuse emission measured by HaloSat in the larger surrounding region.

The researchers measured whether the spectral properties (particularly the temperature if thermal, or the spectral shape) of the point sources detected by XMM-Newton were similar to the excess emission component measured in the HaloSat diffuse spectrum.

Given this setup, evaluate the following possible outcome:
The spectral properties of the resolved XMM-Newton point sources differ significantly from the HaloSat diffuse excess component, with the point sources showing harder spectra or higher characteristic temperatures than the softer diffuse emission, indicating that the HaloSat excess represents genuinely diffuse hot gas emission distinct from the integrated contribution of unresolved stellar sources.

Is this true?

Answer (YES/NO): NO